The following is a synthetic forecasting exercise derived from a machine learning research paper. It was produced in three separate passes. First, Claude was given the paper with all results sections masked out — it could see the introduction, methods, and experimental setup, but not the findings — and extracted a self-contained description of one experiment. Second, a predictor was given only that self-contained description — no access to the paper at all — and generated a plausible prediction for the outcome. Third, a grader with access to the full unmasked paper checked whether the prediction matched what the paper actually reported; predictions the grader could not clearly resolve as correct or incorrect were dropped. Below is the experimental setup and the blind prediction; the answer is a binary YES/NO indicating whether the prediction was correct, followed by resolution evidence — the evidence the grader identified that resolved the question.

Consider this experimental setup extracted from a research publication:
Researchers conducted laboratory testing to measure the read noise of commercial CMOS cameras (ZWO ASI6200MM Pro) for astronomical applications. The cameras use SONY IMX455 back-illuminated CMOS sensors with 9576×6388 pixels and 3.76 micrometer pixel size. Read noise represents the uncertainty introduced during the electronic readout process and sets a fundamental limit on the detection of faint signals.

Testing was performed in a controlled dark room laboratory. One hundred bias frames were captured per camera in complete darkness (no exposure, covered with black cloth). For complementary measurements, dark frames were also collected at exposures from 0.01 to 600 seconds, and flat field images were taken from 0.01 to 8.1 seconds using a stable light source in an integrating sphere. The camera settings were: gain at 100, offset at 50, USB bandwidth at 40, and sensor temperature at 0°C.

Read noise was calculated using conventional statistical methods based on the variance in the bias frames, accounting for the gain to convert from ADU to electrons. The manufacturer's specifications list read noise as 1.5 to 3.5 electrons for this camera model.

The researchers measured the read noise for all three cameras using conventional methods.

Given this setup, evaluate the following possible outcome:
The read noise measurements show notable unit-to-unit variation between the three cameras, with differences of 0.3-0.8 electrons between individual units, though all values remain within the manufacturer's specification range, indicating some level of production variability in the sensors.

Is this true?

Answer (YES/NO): NO